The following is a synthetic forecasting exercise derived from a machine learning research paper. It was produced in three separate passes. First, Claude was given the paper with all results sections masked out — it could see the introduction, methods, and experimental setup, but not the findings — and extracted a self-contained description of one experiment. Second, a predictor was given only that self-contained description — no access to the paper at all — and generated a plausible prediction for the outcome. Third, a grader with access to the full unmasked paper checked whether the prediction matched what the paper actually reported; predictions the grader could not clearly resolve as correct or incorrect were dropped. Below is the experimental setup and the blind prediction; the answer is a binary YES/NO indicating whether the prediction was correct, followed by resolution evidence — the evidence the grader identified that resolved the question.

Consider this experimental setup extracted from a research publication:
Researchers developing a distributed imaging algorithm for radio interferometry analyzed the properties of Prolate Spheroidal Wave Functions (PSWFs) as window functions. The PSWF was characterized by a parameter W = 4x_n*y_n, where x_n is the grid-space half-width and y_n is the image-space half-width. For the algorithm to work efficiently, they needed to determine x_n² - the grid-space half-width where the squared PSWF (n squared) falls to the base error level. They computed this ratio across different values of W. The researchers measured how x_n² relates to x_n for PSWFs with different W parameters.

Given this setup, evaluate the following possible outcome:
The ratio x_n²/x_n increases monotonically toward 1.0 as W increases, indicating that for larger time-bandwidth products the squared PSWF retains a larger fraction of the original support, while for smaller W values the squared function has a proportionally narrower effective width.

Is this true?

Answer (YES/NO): NO